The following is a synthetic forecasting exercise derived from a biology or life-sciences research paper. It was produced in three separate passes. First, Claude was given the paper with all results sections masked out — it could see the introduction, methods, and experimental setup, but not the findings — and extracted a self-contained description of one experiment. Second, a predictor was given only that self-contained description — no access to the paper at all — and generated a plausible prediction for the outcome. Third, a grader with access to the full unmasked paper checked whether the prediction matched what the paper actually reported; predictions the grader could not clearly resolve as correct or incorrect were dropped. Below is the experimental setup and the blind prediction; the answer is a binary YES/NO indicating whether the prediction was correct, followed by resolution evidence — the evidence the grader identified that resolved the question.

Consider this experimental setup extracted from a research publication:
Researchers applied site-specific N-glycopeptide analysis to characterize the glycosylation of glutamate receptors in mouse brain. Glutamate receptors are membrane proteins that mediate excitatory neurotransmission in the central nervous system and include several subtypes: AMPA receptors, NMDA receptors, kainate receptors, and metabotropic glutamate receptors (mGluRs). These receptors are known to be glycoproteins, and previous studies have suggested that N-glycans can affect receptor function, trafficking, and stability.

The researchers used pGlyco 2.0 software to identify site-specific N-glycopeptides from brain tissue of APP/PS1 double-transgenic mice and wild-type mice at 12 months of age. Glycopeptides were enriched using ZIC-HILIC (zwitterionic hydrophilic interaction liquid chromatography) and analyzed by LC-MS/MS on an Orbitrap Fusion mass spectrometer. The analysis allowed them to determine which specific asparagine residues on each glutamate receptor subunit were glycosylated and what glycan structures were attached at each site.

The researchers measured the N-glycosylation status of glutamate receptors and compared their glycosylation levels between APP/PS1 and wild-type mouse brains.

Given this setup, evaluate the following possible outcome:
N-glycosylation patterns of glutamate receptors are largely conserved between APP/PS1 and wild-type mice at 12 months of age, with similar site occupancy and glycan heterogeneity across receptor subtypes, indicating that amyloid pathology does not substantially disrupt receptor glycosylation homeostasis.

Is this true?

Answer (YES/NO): NO